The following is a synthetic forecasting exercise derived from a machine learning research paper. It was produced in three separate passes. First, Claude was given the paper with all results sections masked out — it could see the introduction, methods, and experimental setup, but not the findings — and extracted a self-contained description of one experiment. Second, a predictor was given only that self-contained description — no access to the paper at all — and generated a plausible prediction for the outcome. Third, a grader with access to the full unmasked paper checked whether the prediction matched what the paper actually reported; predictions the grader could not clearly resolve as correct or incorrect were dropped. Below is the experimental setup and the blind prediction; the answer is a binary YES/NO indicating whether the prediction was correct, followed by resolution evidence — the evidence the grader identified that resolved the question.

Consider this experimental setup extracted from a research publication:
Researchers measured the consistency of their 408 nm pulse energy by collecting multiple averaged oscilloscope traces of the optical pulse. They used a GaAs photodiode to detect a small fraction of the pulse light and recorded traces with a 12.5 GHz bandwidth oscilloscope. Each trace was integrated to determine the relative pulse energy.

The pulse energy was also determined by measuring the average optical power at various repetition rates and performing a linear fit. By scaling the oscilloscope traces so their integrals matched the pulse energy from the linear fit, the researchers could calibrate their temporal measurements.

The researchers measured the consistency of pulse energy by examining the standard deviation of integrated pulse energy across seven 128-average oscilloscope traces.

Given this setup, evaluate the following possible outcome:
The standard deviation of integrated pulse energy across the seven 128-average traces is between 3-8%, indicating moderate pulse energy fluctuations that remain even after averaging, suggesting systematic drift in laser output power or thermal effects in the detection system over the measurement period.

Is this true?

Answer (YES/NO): YES